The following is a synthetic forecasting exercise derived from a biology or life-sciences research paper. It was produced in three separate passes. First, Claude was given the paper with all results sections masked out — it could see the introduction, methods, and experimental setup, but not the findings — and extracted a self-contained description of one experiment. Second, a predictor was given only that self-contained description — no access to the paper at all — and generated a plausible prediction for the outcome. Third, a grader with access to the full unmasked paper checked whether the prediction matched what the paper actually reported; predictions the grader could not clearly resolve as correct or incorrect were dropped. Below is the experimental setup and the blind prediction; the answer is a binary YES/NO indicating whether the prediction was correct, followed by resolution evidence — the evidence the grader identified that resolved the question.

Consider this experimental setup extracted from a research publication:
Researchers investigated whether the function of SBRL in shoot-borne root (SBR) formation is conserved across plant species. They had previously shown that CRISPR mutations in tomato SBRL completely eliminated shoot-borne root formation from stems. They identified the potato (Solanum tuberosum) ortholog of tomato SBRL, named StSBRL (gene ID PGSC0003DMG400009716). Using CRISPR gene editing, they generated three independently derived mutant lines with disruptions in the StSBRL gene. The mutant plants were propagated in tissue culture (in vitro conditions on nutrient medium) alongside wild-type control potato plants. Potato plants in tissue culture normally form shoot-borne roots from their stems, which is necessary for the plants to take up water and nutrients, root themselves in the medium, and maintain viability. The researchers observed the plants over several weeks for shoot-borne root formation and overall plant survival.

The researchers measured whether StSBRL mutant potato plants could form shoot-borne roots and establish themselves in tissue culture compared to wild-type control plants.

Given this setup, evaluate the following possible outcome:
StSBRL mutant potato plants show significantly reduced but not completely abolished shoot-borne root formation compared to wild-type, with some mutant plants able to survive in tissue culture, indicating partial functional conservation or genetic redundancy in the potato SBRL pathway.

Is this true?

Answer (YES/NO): NO